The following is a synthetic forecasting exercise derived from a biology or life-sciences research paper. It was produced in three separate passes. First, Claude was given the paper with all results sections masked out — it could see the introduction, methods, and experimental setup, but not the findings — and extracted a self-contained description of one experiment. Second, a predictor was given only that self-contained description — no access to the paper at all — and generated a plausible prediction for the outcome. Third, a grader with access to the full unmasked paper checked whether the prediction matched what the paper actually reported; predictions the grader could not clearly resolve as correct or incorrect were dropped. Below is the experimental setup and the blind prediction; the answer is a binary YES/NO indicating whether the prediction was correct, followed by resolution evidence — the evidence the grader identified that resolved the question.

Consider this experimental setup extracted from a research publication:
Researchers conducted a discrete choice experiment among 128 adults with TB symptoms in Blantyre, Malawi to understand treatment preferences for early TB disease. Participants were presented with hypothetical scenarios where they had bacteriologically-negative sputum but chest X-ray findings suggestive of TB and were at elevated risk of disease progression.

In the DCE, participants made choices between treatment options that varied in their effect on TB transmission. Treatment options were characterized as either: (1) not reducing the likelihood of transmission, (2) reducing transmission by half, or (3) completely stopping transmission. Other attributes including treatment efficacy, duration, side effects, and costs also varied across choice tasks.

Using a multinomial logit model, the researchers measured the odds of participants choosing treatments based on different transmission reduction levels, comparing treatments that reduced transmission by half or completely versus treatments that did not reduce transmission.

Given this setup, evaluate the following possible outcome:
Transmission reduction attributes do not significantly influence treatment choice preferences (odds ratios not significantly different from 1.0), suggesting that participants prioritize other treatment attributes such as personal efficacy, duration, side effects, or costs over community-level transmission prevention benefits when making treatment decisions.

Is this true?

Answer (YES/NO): NO